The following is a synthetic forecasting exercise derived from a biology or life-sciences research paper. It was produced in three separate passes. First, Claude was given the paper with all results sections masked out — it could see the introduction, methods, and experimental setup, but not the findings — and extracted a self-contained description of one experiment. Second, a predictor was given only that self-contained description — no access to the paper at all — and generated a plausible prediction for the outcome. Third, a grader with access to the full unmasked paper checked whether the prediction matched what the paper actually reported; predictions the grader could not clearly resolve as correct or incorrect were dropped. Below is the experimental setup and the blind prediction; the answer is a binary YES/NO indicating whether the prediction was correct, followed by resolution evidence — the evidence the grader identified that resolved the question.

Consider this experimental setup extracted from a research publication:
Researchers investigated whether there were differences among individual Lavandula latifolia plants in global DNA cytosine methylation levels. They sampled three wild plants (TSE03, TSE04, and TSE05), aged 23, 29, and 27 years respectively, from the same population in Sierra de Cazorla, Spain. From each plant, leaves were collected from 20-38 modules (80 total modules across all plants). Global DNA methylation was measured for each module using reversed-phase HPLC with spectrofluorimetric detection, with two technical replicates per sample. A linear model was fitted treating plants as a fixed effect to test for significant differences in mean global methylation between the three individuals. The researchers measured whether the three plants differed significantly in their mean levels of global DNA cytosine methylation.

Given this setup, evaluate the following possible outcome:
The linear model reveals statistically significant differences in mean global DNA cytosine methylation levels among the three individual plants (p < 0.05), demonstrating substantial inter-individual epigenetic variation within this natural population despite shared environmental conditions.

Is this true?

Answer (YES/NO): YES